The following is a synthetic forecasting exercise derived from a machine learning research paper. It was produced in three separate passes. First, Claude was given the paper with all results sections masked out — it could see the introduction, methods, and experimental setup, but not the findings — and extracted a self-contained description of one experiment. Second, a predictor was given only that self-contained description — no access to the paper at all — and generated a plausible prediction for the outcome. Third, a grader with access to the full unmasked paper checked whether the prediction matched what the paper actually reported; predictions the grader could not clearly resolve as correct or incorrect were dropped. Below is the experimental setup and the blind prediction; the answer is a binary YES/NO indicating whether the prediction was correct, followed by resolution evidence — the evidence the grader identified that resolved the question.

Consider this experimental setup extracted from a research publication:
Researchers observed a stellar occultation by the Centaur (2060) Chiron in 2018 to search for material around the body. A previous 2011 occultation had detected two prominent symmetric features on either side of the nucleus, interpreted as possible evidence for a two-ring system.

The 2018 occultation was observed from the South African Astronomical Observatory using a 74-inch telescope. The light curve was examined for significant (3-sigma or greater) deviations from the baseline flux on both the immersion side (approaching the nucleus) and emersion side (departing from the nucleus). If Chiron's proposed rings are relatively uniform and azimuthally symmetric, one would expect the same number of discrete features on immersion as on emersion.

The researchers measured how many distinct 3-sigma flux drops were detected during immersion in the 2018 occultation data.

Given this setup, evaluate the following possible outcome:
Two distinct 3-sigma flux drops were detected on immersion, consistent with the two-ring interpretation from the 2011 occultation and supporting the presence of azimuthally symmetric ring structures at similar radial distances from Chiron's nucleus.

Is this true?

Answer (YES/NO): NO